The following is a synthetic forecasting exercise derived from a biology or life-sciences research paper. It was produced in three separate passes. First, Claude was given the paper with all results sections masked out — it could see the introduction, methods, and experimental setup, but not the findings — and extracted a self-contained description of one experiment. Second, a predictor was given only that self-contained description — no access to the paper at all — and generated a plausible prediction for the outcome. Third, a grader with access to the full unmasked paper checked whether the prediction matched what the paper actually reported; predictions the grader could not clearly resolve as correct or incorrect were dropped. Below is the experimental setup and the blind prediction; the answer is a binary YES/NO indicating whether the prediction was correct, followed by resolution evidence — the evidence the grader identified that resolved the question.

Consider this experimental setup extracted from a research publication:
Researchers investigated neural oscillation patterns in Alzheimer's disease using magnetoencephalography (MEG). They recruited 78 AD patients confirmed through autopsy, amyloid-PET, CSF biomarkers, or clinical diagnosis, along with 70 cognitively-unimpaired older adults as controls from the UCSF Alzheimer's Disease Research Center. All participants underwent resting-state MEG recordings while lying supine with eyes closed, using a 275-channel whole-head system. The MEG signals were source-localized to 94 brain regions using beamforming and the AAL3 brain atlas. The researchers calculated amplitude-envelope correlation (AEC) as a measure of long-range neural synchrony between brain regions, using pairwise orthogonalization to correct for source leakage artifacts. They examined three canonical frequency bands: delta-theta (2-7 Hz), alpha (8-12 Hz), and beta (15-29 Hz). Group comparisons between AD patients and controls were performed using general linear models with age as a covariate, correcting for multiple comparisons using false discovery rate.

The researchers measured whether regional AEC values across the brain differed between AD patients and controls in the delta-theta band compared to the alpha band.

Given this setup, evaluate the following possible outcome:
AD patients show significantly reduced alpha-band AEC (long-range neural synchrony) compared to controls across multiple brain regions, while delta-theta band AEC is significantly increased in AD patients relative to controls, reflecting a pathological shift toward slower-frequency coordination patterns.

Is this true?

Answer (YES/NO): YES